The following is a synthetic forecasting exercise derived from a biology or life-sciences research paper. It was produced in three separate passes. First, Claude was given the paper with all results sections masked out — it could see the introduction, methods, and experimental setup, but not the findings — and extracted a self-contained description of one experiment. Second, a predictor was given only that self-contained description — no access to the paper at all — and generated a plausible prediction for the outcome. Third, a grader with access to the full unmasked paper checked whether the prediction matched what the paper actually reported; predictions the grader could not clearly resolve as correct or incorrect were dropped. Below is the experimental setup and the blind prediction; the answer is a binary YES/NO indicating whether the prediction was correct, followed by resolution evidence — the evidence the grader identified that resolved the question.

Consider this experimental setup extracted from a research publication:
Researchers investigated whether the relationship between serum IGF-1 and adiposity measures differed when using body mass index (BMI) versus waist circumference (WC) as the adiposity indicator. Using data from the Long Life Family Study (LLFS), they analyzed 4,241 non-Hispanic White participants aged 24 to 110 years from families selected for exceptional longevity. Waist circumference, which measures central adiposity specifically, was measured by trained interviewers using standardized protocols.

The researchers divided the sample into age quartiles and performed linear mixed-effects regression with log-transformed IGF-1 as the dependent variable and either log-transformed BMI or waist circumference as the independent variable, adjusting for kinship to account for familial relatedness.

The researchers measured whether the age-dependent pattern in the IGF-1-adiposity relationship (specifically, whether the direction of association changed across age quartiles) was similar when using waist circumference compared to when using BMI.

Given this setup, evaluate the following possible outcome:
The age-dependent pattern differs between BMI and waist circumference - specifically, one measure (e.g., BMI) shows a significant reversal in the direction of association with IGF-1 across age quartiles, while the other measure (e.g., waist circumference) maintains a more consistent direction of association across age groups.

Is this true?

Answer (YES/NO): NO